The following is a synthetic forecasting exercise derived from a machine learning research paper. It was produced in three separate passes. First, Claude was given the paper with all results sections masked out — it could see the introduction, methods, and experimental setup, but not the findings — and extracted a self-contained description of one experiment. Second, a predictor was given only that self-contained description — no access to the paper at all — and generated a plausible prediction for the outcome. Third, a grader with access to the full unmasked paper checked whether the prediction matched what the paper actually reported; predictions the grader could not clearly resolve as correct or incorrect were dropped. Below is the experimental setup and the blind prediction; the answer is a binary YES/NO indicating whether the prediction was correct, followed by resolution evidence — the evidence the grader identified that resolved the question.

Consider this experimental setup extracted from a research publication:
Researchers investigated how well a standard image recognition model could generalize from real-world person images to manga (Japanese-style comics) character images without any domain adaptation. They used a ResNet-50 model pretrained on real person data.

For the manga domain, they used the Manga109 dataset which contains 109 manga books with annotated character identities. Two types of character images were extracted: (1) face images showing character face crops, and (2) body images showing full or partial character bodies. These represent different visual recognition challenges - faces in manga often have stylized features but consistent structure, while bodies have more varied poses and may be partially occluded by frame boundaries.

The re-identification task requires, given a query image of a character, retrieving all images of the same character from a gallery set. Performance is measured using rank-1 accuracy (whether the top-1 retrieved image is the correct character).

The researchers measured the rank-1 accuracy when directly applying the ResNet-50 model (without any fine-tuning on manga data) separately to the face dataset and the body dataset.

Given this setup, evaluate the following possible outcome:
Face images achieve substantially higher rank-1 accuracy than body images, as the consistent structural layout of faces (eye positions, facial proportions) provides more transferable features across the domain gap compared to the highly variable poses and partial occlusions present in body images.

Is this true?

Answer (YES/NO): YES